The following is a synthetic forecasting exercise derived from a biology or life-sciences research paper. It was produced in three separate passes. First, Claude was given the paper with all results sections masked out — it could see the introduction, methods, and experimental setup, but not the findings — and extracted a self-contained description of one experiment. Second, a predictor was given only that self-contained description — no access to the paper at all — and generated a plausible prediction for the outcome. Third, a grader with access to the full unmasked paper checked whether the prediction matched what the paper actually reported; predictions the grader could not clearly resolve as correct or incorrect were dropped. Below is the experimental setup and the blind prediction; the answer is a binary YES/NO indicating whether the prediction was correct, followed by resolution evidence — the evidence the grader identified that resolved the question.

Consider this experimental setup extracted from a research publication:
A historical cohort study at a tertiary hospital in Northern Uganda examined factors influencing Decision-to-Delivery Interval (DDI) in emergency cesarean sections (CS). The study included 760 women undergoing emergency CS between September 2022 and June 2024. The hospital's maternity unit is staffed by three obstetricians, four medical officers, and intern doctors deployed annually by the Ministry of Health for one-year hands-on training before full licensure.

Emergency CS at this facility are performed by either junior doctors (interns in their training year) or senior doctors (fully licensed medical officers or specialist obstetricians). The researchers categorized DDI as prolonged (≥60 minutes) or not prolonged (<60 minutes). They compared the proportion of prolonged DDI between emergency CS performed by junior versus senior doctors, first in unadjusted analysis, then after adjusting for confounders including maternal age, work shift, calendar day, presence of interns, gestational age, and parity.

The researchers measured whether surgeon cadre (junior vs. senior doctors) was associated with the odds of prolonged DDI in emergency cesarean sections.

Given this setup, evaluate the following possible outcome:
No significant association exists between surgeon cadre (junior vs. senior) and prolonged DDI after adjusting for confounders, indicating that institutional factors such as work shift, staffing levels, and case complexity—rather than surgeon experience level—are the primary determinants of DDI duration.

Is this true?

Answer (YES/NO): NO